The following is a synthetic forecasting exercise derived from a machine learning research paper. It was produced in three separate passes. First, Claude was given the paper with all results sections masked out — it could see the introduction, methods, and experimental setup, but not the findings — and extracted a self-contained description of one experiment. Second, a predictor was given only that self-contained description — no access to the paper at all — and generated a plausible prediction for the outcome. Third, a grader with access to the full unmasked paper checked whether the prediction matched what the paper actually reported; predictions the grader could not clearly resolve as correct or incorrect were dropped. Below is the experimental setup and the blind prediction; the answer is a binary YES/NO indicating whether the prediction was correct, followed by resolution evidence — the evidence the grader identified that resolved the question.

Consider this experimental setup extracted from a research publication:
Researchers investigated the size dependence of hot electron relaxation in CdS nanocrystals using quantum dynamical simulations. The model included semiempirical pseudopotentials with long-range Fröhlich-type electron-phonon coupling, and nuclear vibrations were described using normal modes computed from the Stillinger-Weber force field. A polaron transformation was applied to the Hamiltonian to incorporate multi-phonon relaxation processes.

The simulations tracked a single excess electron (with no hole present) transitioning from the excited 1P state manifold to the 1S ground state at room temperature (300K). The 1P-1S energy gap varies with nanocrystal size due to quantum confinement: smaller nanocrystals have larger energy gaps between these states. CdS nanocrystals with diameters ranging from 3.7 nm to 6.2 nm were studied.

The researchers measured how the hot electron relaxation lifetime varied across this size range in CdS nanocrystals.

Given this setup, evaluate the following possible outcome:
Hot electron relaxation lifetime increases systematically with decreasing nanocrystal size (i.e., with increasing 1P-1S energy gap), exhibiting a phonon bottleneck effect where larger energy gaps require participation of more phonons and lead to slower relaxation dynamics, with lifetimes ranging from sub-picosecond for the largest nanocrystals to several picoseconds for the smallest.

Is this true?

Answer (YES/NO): NO